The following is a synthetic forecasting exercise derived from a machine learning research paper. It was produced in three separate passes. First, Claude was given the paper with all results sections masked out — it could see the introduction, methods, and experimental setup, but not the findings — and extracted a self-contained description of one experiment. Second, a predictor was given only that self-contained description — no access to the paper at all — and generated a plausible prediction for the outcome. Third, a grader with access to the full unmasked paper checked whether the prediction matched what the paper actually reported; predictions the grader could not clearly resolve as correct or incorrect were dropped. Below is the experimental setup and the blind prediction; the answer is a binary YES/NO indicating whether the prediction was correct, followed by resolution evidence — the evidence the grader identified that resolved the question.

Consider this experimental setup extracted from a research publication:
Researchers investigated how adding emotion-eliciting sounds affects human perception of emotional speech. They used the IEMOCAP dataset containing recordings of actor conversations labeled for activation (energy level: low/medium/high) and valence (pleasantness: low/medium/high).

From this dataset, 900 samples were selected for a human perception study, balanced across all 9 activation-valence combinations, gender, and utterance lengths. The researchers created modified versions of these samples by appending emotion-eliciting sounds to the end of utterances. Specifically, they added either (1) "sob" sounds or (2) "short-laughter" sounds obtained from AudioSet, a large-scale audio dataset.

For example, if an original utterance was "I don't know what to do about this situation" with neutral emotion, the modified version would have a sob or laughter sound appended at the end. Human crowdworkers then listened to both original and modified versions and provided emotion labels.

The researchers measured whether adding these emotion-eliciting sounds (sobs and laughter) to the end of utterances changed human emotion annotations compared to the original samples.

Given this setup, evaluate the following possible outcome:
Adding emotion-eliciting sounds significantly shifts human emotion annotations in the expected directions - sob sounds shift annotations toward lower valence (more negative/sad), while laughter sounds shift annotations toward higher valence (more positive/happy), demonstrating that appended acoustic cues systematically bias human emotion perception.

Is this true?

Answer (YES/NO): YES